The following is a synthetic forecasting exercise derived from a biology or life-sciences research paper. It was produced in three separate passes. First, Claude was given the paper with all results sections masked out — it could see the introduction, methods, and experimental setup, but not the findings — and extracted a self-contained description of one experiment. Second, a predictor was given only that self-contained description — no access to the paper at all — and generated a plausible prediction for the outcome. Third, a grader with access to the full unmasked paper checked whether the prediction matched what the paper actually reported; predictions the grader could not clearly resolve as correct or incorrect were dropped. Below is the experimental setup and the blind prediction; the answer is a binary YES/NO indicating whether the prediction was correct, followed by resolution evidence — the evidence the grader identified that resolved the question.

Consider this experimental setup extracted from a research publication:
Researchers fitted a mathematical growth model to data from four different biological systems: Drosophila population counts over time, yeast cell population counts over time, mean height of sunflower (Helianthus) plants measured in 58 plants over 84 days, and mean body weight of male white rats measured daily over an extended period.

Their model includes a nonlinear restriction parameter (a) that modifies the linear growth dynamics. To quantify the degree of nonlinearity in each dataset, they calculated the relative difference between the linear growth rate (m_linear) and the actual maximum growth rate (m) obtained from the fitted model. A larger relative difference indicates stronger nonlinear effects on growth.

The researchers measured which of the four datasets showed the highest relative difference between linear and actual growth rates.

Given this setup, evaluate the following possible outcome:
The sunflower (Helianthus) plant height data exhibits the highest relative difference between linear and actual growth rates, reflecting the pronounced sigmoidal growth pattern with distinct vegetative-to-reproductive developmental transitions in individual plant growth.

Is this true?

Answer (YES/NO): YES